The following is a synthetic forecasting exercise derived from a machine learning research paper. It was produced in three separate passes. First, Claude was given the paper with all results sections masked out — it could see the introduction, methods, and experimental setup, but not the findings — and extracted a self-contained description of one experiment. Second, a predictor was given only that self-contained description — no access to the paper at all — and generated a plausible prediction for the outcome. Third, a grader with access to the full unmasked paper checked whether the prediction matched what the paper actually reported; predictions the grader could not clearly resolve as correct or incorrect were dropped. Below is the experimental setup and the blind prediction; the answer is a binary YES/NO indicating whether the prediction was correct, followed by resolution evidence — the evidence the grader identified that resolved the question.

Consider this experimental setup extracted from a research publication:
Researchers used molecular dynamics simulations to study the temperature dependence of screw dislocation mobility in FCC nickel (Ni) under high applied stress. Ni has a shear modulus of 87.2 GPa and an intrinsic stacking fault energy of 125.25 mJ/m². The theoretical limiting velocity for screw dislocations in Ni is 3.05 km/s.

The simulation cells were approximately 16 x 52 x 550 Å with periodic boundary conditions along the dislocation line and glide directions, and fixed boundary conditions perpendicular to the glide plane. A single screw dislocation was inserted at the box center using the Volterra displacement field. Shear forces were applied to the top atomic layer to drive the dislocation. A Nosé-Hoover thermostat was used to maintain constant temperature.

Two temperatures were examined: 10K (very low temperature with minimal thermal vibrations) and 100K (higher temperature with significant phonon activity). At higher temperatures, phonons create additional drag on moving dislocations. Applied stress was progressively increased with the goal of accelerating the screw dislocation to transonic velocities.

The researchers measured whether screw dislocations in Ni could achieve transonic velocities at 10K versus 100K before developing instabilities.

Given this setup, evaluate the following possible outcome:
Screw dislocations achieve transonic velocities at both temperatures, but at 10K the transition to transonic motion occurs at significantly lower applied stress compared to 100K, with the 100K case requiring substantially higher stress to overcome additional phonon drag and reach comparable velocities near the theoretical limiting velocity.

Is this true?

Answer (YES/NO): NO